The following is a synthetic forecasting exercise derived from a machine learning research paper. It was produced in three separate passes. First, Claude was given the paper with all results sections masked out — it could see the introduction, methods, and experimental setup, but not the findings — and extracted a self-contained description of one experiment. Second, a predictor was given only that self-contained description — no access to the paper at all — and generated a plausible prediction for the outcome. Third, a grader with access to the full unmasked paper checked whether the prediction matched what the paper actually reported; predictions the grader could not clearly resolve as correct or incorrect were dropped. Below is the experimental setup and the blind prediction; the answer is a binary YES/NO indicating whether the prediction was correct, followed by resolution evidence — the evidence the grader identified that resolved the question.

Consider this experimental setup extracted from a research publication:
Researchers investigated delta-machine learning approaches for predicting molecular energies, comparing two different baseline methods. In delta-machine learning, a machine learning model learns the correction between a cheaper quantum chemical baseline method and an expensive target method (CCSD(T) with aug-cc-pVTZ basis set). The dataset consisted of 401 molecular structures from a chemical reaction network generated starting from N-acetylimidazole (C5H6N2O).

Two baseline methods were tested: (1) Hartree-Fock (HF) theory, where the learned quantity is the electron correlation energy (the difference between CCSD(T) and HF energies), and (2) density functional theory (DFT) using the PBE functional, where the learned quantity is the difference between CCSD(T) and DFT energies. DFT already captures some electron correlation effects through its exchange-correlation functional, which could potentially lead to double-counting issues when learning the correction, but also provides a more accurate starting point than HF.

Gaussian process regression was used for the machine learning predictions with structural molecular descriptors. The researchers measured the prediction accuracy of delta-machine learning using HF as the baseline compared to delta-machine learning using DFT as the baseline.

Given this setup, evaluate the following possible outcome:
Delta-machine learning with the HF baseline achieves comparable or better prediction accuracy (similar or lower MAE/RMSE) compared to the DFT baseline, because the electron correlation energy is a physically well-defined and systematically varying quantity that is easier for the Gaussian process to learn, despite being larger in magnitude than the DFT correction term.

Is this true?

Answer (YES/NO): NO